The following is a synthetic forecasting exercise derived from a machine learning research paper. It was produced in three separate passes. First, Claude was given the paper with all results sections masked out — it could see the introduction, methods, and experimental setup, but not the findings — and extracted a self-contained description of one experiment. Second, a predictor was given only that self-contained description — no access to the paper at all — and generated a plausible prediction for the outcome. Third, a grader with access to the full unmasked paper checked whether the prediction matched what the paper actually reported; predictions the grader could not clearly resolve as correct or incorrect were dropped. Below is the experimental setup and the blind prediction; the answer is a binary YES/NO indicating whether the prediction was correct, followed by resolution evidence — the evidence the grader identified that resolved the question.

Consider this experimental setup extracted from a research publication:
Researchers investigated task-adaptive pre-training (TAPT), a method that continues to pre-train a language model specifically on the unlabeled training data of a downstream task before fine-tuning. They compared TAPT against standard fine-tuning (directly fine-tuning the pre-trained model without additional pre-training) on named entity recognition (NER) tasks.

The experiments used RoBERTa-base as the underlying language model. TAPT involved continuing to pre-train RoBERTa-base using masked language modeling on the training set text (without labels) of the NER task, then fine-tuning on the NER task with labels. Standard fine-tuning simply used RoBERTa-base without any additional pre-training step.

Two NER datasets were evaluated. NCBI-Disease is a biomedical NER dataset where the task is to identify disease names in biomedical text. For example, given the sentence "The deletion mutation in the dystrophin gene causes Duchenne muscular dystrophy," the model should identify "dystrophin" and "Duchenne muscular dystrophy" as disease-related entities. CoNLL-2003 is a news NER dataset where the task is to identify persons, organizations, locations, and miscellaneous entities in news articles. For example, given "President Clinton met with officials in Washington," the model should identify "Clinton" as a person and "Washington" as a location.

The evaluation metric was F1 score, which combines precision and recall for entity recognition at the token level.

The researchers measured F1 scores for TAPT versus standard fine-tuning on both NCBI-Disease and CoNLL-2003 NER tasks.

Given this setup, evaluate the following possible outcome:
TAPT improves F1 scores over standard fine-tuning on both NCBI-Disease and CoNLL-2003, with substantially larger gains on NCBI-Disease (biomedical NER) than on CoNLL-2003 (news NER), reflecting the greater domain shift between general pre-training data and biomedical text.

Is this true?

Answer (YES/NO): NO